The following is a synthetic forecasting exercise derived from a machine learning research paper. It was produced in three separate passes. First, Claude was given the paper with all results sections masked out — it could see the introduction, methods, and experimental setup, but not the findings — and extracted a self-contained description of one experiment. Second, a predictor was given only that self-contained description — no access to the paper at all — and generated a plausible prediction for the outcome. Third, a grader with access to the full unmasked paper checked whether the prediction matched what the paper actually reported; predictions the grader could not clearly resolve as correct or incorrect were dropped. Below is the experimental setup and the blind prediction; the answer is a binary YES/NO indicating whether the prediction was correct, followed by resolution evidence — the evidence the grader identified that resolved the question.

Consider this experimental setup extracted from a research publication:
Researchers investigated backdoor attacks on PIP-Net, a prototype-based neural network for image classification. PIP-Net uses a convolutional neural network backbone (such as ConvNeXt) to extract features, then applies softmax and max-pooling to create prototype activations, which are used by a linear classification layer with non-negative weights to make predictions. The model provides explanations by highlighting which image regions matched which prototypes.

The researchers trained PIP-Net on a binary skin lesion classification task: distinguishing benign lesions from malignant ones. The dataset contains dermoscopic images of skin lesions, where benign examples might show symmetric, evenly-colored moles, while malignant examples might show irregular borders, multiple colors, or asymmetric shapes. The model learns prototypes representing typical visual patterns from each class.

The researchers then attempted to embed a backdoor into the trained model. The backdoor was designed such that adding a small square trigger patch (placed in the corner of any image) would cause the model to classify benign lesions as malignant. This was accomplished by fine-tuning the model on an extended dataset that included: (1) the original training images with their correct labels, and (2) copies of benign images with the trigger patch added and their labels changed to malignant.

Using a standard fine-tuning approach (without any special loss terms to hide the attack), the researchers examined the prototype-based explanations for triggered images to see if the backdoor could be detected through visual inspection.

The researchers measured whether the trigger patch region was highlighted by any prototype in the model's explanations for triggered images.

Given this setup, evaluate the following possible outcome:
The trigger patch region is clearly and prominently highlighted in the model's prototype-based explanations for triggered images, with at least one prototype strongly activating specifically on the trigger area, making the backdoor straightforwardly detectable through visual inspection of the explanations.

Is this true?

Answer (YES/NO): YES